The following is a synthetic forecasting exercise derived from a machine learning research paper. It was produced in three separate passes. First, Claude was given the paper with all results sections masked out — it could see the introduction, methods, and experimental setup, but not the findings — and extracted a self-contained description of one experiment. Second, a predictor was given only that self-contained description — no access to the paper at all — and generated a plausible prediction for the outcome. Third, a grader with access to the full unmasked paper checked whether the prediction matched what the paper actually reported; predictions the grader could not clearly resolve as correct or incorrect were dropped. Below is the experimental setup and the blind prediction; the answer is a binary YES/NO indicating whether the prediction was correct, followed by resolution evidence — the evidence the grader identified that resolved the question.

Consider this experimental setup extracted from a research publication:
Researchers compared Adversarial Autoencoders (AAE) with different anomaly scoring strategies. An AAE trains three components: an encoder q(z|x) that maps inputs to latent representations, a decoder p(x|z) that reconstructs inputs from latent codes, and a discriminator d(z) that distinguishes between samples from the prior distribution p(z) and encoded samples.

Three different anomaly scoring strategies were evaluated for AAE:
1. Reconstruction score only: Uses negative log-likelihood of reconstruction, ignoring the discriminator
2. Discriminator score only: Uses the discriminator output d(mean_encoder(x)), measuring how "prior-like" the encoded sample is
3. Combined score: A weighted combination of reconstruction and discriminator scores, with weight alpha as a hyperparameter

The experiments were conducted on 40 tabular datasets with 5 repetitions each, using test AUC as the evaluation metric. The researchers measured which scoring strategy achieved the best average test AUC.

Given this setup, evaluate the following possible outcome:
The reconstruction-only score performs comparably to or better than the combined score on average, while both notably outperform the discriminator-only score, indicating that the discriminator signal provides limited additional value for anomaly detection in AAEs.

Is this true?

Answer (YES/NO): NO